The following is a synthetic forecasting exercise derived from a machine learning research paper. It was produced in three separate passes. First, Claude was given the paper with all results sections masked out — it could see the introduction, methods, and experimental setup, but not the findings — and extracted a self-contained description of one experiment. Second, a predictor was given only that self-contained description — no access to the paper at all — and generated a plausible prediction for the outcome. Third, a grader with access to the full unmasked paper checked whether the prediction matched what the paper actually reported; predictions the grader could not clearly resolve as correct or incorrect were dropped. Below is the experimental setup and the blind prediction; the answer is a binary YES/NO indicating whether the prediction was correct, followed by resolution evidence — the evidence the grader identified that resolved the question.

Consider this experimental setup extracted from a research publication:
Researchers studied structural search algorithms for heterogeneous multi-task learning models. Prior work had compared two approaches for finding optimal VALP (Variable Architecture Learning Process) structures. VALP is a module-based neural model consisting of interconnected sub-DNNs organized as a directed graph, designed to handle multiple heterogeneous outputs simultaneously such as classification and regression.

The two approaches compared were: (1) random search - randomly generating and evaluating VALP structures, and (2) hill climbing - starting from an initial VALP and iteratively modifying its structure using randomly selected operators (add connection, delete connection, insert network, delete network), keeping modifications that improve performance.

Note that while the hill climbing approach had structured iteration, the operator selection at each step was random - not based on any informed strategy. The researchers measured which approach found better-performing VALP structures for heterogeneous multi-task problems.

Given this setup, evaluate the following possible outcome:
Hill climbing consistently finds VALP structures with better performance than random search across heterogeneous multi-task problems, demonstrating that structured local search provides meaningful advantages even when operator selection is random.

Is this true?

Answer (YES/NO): YES